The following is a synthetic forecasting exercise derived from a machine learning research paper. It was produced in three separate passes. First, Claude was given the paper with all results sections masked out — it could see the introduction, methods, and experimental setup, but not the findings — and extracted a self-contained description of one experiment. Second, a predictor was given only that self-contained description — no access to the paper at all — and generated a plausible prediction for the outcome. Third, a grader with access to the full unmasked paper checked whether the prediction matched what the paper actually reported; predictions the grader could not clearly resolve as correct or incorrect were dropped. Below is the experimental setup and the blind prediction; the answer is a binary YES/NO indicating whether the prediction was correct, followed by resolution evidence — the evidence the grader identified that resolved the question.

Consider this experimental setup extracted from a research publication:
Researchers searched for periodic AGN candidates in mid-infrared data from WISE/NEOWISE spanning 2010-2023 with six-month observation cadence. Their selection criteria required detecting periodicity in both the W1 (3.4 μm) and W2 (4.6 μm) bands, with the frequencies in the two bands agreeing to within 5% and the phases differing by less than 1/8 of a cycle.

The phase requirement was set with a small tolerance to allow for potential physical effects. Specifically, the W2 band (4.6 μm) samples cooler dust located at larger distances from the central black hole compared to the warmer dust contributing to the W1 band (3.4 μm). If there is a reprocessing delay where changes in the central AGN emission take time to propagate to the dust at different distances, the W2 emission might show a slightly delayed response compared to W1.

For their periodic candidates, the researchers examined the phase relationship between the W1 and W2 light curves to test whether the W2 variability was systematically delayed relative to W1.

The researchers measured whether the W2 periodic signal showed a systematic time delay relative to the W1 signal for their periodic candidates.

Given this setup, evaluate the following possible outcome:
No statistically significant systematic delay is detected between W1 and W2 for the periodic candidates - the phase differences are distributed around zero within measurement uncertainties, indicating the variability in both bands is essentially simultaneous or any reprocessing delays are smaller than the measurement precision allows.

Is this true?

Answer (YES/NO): NO